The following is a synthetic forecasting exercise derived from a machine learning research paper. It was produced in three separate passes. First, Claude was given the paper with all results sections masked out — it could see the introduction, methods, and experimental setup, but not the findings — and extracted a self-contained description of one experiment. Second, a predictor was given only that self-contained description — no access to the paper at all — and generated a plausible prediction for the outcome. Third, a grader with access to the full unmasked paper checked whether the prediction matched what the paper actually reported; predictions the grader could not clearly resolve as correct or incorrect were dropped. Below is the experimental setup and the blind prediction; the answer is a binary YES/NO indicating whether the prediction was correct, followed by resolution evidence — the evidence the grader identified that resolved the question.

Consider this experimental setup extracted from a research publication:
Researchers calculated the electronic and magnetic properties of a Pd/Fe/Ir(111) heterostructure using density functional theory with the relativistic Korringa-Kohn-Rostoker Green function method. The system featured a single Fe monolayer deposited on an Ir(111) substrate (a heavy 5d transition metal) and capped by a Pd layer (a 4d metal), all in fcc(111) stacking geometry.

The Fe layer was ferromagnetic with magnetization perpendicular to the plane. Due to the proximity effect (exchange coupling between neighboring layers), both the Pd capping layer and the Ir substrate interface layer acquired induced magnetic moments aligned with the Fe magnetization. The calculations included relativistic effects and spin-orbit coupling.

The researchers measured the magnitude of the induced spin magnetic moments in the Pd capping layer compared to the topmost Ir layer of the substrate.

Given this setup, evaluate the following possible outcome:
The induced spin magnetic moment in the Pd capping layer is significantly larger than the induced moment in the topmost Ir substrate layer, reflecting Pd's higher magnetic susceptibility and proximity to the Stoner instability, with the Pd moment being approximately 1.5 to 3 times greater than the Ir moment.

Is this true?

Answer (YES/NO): NO